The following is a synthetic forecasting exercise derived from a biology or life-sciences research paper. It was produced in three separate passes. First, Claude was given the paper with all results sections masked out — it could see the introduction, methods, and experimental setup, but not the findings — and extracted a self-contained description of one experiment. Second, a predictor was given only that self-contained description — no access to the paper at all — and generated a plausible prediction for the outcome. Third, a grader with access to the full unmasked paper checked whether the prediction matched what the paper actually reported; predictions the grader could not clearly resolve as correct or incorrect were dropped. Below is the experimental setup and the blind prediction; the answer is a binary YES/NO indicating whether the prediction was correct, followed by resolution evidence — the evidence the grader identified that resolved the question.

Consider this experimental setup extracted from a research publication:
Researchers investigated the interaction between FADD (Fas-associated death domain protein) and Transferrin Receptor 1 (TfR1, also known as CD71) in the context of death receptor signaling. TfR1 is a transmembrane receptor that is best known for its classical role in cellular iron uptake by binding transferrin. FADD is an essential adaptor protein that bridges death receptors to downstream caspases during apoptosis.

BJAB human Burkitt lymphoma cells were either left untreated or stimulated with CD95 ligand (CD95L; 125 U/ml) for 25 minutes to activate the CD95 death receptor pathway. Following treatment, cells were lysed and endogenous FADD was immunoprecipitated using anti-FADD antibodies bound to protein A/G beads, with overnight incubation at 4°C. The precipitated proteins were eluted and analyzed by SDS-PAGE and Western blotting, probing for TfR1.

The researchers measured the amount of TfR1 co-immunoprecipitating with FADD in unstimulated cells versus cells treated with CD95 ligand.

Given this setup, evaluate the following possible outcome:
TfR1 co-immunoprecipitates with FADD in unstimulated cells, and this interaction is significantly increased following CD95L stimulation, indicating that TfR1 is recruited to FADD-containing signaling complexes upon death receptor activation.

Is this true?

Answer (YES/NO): YES